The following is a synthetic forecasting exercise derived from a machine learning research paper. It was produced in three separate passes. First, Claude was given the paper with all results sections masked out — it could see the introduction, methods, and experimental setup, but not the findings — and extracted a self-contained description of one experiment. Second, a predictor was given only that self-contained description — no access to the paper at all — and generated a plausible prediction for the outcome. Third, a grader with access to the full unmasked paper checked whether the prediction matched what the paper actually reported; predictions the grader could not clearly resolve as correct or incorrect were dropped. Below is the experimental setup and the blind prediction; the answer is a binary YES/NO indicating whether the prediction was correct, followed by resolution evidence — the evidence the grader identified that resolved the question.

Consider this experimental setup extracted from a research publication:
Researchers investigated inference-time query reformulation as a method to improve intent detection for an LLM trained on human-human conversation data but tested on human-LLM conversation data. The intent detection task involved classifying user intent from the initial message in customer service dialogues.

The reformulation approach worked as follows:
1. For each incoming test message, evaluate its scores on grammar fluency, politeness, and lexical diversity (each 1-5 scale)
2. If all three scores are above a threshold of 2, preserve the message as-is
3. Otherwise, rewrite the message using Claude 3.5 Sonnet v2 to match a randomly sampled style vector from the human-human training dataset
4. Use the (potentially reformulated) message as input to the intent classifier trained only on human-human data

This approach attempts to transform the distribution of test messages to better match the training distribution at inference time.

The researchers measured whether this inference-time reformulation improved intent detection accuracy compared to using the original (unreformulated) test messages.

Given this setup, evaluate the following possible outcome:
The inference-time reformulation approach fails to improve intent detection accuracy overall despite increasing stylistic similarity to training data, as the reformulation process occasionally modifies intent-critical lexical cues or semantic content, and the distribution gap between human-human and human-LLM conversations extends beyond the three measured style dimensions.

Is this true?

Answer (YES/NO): NO